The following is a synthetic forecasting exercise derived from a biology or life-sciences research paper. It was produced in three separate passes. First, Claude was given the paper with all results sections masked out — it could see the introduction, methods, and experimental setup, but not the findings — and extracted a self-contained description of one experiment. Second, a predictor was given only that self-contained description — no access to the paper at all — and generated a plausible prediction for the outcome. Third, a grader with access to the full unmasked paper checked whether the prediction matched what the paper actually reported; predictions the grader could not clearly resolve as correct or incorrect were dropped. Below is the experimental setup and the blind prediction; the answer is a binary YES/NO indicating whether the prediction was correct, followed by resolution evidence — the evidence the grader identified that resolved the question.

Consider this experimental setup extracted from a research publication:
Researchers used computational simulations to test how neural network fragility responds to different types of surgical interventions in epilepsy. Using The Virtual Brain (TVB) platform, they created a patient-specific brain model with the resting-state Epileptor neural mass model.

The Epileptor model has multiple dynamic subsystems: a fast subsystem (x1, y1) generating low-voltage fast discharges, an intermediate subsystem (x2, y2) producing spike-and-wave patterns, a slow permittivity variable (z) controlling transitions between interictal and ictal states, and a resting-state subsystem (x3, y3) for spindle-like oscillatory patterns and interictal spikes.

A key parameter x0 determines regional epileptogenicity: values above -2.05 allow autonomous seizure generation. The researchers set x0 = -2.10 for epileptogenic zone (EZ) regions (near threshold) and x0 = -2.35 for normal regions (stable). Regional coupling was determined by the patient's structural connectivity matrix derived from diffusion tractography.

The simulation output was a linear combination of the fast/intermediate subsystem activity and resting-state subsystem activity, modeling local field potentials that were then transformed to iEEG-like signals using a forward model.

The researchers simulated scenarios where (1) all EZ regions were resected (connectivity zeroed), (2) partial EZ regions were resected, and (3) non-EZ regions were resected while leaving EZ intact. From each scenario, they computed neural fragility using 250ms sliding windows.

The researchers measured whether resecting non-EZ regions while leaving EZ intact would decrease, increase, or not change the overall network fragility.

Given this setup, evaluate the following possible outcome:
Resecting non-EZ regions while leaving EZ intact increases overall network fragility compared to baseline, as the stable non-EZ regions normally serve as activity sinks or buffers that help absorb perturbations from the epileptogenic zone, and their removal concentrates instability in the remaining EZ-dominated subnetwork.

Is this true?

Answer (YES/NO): NO